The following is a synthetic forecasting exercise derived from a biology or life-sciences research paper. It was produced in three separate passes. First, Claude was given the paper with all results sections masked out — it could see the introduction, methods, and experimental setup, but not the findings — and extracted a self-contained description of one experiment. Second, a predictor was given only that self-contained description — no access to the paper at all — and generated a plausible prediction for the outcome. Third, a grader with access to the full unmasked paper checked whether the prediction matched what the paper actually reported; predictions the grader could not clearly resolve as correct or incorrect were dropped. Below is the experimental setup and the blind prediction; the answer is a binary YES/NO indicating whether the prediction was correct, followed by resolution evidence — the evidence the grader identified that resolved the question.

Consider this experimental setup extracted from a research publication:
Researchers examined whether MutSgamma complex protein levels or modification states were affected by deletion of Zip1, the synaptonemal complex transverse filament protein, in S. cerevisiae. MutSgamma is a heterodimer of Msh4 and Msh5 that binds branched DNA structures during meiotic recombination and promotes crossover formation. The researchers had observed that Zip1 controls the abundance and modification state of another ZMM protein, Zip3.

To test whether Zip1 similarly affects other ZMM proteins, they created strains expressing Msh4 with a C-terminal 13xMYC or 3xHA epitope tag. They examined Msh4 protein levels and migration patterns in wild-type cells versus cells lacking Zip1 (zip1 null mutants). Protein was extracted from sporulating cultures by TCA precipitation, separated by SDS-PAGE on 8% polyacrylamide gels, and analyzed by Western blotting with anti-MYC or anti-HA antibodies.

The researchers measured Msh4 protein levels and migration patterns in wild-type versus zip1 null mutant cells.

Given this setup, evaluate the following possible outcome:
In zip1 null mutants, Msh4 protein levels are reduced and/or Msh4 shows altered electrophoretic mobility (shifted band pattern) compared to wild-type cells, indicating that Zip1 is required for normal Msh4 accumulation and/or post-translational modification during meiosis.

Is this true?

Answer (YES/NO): YES